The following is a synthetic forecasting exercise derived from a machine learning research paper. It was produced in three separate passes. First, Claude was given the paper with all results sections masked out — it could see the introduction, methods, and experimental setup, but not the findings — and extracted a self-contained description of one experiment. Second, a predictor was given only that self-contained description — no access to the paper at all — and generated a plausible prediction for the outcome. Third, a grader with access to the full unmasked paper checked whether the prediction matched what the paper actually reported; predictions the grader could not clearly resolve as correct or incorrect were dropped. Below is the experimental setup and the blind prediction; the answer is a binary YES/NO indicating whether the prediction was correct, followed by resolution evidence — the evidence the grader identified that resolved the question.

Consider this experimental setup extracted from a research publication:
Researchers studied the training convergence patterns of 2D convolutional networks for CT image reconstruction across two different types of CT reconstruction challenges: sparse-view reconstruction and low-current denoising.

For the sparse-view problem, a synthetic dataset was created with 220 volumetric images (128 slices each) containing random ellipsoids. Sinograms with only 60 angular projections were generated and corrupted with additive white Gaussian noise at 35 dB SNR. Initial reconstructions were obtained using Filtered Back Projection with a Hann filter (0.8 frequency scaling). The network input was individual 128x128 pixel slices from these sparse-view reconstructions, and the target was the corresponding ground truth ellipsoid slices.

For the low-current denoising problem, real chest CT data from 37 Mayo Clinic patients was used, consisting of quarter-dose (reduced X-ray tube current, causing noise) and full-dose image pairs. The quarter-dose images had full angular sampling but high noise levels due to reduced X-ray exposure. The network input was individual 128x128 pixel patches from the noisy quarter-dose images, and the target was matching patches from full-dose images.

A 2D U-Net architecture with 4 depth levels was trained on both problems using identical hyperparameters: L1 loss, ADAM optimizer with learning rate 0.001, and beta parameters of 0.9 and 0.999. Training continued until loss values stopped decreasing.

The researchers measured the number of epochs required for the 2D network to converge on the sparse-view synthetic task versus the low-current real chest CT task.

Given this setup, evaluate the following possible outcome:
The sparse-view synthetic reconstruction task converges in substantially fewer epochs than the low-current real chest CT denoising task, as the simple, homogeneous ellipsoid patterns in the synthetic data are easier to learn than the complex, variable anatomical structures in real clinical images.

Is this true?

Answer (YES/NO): YES